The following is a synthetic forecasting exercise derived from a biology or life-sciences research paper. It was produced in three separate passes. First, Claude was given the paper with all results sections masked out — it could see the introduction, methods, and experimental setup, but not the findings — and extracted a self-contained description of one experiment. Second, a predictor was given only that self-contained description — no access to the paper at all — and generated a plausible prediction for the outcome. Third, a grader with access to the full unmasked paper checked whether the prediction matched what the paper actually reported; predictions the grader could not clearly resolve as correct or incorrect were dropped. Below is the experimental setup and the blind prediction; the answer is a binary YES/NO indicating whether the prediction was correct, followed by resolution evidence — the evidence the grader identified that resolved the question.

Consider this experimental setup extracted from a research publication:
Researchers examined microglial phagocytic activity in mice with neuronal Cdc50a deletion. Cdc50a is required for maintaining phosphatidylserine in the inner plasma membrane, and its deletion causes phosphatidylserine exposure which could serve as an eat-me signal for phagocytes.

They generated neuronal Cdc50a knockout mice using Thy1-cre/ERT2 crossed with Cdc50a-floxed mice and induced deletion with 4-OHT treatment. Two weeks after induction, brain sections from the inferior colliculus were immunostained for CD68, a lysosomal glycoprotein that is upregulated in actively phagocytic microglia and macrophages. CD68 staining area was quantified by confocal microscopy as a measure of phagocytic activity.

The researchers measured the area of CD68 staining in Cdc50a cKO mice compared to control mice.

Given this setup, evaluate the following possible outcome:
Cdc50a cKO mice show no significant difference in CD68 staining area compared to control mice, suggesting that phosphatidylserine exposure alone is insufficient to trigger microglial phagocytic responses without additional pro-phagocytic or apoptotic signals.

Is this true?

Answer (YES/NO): NO